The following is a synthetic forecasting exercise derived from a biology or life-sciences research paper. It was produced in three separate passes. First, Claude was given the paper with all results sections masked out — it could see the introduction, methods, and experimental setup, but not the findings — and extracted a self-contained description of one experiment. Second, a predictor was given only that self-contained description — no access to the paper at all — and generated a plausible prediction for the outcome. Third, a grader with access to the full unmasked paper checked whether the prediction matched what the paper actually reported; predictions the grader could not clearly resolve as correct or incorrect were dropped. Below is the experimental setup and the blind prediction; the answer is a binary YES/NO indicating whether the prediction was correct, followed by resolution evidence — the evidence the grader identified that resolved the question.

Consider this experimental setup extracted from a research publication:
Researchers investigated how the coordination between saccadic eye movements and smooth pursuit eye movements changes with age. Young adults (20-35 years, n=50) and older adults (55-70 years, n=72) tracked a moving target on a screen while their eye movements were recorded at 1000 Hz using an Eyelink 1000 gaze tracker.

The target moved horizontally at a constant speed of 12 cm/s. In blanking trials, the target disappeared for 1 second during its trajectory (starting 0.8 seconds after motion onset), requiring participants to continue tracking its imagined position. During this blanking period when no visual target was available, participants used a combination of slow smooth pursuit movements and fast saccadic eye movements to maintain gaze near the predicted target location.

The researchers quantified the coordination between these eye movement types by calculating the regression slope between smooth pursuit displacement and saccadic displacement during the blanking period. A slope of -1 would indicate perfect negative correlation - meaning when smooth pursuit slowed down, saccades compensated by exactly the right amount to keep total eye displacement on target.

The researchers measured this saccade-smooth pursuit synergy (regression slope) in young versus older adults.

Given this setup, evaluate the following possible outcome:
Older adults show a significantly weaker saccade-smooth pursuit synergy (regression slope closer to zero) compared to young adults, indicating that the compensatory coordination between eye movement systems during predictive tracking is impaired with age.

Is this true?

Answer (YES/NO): YES